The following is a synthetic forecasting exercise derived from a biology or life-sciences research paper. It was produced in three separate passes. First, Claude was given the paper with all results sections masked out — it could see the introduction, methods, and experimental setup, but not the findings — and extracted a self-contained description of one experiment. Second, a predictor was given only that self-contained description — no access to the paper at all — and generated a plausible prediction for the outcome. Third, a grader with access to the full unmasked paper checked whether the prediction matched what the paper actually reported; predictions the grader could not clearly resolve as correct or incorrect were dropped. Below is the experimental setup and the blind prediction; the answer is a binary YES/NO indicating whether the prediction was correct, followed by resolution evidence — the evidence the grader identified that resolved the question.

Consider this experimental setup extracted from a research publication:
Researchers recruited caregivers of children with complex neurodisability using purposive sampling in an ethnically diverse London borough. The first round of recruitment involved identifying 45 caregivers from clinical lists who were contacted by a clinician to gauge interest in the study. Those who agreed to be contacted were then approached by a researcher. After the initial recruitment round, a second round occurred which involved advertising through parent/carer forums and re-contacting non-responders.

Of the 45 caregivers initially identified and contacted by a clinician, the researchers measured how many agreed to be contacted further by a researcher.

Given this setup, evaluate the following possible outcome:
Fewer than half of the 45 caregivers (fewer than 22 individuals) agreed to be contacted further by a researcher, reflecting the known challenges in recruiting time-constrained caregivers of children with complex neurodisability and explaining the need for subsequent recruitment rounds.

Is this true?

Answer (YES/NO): YES